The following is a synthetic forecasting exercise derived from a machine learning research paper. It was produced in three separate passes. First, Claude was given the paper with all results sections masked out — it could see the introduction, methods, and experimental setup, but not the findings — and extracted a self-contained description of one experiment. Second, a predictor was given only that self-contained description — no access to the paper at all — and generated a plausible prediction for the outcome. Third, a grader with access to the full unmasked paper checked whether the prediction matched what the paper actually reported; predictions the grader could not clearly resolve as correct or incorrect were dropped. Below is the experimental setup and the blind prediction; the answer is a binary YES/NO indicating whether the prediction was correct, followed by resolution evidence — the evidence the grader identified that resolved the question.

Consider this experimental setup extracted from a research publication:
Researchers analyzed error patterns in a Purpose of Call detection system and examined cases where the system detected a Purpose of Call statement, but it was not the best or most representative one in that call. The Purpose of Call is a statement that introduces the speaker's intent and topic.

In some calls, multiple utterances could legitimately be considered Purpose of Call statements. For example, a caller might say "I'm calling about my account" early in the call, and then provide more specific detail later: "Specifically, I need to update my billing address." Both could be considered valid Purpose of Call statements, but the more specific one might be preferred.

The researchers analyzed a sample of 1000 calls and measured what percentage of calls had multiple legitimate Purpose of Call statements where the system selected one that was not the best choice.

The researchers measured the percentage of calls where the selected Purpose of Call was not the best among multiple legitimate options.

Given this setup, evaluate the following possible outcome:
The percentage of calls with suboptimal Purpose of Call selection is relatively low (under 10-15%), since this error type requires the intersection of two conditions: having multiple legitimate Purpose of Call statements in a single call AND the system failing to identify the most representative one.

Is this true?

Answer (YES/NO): YES